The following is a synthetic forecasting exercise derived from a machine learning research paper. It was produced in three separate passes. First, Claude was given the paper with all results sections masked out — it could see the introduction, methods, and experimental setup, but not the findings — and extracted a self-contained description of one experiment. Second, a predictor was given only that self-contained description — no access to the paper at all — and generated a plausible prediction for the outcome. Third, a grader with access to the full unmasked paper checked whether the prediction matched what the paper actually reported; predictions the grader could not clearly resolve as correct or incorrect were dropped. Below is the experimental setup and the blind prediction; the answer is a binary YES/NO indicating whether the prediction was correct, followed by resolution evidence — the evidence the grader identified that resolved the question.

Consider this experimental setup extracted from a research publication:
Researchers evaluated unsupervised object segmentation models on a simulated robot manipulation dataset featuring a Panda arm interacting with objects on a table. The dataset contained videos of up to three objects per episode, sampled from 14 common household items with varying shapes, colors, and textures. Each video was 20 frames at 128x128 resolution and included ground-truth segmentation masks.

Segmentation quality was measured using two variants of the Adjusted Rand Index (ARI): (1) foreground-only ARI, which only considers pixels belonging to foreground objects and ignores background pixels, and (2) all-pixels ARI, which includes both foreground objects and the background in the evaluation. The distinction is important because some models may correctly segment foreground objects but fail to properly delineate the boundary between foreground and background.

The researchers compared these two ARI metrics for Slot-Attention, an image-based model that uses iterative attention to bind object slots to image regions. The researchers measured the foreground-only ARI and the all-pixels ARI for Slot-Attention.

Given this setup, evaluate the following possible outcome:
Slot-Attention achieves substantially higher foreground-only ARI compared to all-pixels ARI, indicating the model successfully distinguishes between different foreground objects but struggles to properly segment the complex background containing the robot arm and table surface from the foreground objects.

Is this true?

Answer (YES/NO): YES